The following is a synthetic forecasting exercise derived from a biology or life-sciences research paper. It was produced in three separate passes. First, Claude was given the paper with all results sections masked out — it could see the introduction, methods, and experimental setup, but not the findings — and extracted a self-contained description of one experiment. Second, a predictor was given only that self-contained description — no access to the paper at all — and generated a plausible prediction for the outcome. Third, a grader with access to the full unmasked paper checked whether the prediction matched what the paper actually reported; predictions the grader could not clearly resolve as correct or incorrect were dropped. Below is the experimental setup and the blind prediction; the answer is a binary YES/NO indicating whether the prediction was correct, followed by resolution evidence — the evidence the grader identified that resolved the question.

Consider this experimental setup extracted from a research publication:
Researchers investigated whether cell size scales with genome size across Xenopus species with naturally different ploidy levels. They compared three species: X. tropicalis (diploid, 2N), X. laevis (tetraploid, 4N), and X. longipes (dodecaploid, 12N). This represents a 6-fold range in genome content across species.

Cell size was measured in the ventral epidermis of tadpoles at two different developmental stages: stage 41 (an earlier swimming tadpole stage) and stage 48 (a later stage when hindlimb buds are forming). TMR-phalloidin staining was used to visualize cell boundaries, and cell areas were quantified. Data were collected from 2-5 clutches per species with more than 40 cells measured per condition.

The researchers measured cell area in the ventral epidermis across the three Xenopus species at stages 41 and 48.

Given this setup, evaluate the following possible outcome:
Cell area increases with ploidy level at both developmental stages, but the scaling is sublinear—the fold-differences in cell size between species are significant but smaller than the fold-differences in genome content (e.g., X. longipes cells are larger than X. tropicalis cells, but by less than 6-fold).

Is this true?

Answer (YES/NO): NO